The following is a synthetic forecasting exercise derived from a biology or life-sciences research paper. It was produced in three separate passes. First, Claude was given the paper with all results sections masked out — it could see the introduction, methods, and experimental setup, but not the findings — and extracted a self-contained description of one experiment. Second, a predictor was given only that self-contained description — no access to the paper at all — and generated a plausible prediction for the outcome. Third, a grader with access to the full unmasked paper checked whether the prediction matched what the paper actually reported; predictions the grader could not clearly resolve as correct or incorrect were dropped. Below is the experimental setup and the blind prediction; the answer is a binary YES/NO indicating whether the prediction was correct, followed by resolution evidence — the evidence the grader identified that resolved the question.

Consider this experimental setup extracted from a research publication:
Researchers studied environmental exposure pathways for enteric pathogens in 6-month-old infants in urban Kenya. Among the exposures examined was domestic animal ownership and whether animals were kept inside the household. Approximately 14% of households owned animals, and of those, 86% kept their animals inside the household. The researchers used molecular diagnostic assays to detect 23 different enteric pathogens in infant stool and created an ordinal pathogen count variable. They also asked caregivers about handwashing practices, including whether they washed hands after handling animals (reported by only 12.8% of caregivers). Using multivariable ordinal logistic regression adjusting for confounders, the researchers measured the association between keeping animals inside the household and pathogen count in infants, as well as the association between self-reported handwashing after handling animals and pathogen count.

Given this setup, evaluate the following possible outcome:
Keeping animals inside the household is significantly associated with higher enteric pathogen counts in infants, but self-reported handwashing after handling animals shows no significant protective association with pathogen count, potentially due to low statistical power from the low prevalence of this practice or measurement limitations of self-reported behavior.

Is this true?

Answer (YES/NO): YES